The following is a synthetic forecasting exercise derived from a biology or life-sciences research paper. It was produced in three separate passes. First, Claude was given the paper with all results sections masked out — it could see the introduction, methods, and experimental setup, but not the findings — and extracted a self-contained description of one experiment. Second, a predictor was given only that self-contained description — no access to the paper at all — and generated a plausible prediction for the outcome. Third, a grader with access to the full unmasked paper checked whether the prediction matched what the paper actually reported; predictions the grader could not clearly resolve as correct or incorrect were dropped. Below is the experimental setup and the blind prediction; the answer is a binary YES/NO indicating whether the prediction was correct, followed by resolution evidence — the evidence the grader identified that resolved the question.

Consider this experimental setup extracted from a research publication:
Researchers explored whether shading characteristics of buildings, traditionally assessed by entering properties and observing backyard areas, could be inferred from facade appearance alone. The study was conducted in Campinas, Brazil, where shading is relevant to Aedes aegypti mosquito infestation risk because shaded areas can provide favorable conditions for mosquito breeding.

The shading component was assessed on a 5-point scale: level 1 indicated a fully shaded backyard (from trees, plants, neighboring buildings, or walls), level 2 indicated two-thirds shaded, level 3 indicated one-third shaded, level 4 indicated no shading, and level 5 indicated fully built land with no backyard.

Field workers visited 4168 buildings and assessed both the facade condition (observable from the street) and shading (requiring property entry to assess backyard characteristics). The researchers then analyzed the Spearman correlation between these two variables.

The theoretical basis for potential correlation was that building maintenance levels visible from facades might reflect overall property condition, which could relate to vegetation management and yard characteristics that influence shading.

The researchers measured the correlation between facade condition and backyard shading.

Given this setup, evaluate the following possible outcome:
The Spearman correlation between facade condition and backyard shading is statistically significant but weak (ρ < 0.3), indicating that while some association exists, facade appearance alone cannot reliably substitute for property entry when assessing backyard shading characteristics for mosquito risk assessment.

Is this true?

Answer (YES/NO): NO